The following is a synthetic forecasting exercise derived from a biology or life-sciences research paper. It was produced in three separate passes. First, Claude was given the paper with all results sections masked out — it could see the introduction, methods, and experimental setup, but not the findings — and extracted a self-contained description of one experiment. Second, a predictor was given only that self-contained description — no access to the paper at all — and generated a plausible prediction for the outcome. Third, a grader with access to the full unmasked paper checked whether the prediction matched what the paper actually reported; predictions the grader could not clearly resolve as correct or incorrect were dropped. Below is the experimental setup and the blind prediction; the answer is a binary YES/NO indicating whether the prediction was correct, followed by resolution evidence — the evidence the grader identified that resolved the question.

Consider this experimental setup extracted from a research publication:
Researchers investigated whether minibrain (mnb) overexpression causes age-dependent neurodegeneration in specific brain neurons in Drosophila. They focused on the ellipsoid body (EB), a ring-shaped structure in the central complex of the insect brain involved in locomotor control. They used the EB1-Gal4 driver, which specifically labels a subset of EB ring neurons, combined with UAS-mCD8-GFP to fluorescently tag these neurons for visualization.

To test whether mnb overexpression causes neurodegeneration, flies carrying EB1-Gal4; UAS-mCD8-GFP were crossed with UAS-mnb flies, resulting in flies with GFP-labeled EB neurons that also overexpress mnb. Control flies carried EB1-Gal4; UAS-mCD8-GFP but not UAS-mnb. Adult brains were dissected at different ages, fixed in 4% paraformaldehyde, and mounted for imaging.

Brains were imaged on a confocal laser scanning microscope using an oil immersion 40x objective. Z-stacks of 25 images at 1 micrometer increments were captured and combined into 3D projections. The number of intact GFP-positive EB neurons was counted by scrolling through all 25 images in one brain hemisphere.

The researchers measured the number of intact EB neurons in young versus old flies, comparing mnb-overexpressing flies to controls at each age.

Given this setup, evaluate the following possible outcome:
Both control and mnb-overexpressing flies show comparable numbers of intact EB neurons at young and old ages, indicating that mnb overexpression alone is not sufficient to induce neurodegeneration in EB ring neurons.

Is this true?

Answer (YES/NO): NO